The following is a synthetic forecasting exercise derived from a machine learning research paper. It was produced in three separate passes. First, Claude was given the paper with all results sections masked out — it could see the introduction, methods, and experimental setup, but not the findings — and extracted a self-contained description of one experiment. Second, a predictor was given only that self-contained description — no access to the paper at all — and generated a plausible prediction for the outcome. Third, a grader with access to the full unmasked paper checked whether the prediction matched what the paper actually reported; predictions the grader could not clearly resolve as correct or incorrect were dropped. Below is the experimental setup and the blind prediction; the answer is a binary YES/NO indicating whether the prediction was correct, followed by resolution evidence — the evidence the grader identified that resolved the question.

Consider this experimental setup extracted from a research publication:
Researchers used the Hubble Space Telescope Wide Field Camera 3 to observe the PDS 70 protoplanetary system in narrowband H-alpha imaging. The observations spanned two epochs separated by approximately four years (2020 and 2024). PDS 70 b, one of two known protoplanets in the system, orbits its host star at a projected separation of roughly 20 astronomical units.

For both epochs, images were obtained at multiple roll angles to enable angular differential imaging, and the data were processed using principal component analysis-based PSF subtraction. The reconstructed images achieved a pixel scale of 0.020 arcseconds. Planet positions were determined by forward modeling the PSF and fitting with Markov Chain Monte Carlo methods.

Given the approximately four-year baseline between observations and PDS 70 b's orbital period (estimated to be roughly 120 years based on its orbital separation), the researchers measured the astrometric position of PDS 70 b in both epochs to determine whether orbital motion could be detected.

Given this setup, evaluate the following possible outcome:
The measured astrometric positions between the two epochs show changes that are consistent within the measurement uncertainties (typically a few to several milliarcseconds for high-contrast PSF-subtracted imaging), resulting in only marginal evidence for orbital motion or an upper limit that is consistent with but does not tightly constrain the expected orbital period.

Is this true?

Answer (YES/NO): NO